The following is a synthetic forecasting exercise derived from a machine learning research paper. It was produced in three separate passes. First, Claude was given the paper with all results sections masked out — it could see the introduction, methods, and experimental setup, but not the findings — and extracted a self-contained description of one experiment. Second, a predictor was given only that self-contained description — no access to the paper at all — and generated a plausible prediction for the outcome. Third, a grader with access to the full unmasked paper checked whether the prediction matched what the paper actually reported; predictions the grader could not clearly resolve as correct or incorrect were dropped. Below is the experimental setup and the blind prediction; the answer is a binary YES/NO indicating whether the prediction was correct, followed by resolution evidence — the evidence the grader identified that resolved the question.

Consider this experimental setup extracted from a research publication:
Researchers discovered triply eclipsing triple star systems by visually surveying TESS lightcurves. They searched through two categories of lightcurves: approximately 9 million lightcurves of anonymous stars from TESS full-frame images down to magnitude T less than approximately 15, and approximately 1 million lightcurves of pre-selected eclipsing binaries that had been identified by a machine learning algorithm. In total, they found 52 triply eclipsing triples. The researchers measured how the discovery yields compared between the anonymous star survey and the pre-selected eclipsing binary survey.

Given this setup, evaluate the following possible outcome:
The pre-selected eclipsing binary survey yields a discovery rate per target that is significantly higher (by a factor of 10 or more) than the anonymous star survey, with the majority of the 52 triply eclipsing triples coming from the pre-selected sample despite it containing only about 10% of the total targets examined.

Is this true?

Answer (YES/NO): YES